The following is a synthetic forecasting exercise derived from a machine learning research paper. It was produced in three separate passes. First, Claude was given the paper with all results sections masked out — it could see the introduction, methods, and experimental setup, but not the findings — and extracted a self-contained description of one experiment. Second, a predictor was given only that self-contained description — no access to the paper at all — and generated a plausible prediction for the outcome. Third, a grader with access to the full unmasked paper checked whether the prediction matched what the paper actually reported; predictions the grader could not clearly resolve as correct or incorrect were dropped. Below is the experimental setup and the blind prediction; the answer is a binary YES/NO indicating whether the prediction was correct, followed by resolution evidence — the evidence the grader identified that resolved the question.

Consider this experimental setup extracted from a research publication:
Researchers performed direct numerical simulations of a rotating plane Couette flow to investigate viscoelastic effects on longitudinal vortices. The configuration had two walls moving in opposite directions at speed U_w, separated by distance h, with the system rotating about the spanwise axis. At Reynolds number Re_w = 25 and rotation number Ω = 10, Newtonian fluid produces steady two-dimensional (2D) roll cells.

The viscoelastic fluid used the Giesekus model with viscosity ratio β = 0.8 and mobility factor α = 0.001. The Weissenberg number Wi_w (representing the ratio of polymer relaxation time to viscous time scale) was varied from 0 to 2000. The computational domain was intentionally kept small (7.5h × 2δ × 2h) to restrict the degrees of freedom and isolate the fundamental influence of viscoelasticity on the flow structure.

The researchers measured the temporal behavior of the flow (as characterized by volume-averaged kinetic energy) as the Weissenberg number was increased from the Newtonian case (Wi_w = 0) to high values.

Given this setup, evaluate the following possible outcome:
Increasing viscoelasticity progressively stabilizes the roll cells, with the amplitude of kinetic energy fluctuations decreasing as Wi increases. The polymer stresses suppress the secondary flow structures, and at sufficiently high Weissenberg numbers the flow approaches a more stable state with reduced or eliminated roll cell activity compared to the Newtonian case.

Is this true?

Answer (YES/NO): NO